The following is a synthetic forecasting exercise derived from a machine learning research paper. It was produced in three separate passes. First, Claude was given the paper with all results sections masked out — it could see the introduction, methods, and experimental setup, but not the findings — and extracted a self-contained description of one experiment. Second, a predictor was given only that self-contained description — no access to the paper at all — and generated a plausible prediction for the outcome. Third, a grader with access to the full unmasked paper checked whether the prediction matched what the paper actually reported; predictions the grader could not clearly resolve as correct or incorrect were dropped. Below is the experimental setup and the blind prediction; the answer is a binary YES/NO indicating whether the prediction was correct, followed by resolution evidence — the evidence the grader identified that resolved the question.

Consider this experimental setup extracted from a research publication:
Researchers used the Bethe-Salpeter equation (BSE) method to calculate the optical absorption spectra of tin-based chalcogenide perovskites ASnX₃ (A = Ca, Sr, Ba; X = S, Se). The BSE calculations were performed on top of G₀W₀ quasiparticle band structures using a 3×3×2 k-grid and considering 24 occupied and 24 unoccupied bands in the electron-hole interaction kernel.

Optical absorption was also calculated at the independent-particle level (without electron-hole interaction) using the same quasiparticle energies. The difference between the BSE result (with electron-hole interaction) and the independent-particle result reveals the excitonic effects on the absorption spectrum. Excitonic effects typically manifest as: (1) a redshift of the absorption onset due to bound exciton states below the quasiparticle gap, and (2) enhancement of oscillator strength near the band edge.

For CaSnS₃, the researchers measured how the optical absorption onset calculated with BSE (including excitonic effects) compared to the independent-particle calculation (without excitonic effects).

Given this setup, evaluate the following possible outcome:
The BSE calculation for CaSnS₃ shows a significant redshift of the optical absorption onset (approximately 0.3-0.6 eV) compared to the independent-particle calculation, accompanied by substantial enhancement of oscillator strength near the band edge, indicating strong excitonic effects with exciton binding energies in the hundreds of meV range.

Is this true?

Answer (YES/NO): NO